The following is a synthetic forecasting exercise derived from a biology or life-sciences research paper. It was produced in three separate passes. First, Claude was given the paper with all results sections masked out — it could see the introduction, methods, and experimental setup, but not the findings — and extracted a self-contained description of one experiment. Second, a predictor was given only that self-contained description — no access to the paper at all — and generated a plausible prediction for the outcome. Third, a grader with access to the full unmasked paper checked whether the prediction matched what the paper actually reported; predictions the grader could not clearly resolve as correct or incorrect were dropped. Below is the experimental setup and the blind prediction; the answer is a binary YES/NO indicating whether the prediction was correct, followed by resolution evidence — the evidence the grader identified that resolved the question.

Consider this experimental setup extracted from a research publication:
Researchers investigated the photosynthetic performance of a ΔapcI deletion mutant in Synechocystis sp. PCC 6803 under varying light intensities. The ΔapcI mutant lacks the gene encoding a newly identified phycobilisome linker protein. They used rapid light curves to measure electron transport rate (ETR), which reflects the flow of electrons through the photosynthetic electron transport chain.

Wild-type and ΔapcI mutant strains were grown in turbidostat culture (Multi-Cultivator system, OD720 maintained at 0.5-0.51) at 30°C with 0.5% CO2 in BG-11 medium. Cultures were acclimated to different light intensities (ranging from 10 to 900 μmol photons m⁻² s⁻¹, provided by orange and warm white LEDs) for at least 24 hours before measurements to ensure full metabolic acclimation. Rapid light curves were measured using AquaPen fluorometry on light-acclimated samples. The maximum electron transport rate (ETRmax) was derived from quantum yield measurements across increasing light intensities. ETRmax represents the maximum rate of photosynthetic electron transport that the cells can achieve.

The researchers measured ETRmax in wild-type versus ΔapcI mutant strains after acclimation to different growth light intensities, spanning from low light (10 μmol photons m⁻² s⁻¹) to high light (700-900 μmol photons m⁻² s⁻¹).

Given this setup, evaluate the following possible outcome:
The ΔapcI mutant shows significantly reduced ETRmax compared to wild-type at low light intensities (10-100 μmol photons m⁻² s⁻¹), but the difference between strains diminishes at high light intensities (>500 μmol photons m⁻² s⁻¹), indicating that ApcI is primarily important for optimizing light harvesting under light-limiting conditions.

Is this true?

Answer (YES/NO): NO